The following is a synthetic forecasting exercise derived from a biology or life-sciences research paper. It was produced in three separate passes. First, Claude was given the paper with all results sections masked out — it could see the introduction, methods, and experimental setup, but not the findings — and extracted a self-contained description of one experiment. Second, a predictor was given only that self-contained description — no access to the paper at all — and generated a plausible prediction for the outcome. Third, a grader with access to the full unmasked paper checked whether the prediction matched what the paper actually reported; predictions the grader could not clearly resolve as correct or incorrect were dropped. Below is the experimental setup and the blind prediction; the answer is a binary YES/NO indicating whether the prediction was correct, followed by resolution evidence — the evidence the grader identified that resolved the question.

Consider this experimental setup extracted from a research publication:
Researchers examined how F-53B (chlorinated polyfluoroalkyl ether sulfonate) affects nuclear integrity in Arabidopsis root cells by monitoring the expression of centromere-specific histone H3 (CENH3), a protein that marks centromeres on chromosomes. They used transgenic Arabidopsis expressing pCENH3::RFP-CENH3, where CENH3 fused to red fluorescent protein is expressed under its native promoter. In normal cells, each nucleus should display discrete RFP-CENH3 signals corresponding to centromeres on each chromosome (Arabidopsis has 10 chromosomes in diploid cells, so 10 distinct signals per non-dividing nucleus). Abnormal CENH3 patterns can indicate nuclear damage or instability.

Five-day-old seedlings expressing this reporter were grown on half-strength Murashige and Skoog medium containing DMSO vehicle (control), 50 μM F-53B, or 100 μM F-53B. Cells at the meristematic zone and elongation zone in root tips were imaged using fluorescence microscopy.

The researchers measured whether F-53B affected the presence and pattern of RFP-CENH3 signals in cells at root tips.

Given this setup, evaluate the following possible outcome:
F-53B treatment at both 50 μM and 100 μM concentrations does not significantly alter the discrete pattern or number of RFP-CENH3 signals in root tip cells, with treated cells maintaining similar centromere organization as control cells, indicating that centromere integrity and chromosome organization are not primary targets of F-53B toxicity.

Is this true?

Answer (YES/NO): NO